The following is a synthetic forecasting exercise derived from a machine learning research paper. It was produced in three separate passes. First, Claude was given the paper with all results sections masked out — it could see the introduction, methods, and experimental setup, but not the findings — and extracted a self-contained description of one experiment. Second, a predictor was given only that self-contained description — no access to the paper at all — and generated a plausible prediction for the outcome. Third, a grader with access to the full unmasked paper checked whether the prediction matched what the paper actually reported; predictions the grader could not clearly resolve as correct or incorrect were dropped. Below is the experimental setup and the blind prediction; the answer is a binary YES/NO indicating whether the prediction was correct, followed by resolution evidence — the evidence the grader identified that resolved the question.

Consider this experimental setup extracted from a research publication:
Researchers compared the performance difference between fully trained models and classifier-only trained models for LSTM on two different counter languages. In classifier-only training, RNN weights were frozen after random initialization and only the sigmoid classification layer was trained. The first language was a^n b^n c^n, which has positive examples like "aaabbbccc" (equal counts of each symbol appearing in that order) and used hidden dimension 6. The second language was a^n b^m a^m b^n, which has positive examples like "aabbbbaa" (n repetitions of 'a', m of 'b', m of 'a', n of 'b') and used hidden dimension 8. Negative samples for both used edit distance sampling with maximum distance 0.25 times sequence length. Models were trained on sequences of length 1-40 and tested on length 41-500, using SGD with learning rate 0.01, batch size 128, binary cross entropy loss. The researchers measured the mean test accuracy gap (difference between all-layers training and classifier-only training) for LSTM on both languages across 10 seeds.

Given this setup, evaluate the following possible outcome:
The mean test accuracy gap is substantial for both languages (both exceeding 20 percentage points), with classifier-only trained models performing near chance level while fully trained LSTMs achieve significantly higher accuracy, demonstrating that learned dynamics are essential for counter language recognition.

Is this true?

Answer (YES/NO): NO